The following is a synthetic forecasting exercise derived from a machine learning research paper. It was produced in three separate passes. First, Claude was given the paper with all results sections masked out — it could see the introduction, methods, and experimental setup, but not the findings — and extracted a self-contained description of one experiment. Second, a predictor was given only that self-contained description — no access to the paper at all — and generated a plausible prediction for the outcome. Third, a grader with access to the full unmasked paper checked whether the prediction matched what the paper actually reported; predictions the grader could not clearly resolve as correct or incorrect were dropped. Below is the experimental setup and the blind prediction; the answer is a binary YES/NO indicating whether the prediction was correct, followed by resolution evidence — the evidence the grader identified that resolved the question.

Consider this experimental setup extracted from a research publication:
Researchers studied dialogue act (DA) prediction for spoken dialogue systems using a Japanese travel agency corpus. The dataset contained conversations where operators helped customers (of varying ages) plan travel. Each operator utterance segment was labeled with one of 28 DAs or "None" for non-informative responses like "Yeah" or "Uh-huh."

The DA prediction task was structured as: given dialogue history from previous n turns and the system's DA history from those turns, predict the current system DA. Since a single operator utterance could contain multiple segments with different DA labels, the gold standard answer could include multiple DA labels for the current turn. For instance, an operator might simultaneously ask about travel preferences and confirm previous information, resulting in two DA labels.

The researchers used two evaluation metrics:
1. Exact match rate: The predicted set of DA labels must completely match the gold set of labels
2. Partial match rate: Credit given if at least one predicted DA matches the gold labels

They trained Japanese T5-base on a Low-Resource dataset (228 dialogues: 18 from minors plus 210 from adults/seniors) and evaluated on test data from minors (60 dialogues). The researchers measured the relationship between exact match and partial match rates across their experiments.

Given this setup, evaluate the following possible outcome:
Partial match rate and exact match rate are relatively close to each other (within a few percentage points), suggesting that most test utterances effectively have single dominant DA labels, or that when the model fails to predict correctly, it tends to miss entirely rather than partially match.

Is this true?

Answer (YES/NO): NO